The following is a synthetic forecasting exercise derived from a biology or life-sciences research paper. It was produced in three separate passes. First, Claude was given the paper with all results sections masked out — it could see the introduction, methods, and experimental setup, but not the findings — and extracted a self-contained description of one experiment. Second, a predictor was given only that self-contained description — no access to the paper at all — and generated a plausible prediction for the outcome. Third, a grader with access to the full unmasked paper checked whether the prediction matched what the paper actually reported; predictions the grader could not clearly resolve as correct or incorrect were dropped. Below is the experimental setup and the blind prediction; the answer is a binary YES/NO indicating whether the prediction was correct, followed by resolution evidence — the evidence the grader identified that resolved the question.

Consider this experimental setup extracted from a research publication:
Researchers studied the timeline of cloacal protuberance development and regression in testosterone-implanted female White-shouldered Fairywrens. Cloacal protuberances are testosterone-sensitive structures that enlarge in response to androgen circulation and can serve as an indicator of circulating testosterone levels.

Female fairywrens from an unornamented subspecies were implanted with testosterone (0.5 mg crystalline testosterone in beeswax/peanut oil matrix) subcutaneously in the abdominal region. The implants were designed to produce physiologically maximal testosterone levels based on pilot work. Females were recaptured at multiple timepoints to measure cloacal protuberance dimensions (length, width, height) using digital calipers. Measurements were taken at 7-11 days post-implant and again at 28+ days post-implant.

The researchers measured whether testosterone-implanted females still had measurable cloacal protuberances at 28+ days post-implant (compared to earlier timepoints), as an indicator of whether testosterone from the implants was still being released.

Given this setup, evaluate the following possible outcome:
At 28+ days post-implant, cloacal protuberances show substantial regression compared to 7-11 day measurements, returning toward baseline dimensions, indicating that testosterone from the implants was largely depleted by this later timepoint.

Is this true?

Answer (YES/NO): YES